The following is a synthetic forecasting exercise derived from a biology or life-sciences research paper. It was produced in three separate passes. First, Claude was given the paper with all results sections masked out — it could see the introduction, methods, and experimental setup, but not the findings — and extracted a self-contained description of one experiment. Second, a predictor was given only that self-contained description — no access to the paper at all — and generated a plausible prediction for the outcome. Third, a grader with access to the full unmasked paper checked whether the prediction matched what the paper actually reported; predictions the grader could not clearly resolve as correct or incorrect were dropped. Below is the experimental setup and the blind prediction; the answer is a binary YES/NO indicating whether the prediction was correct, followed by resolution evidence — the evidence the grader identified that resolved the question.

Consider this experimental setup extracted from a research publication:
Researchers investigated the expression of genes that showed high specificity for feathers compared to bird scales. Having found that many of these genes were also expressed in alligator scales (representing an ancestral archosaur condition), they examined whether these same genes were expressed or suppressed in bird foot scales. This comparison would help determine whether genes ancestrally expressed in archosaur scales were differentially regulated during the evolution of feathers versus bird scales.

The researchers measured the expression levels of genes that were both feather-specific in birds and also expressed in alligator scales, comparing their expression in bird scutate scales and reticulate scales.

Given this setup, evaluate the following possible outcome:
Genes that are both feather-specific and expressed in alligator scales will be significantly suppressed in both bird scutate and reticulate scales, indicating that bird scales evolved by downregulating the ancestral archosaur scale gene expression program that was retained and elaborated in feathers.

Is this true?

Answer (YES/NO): YES